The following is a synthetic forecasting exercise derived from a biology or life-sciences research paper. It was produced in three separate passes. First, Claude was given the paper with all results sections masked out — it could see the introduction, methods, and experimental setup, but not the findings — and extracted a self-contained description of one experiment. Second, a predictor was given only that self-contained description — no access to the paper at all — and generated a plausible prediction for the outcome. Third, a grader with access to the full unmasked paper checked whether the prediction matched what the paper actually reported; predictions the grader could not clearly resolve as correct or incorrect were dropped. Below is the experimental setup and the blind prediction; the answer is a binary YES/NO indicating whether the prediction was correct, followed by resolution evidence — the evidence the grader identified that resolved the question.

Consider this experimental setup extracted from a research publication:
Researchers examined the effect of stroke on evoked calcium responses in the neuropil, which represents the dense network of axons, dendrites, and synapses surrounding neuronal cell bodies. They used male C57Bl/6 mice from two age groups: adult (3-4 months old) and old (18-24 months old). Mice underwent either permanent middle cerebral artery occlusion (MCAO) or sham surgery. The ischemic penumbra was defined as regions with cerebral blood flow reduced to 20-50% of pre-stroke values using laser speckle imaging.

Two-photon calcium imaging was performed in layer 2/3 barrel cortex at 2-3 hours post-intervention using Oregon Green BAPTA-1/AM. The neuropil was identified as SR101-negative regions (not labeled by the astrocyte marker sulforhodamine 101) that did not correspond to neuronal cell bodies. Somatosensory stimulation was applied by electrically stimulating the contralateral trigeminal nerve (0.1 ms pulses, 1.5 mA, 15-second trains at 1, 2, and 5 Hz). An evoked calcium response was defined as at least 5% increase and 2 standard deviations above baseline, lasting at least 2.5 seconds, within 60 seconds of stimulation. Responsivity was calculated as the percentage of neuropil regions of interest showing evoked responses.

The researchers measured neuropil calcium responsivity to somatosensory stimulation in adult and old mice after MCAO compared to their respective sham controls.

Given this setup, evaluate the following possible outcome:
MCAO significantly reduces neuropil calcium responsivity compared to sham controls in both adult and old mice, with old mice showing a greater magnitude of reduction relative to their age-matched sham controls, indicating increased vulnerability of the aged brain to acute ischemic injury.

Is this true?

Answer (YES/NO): NO